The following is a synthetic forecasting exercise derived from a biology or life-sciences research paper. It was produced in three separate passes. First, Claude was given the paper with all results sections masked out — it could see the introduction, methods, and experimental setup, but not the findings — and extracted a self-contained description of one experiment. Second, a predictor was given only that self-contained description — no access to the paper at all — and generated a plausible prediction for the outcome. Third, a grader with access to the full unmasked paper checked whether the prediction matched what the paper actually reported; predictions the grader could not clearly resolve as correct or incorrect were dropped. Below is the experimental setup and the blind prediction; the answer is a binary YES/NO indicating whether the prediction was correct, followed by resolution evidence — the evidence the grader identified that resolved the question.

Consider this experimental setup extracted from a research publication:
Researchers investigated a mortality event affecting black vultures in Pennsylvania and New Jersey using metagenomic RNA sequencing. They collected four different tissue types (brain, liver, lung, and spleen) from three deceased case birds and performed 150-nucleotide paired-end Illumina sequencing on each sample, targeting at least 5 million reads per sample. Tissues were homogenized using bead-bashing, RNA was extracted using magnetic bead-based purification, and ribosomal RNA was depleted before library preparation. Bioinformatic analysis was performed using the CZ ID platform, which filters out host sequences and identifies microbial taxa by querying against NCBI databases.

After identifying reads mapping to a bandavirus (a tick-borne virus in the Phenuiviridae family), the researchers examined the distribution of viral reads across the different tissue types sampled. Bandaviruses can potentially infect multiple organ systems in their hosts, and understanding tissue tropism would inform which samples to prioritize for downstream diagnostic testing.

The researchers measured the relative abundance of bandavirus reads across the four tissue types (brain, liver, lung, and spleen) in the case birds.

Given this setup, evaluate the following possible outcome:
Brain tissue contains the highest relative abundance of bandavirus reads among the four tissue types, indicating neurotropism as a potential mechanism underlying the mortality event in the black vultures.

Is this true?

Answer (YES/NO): NO